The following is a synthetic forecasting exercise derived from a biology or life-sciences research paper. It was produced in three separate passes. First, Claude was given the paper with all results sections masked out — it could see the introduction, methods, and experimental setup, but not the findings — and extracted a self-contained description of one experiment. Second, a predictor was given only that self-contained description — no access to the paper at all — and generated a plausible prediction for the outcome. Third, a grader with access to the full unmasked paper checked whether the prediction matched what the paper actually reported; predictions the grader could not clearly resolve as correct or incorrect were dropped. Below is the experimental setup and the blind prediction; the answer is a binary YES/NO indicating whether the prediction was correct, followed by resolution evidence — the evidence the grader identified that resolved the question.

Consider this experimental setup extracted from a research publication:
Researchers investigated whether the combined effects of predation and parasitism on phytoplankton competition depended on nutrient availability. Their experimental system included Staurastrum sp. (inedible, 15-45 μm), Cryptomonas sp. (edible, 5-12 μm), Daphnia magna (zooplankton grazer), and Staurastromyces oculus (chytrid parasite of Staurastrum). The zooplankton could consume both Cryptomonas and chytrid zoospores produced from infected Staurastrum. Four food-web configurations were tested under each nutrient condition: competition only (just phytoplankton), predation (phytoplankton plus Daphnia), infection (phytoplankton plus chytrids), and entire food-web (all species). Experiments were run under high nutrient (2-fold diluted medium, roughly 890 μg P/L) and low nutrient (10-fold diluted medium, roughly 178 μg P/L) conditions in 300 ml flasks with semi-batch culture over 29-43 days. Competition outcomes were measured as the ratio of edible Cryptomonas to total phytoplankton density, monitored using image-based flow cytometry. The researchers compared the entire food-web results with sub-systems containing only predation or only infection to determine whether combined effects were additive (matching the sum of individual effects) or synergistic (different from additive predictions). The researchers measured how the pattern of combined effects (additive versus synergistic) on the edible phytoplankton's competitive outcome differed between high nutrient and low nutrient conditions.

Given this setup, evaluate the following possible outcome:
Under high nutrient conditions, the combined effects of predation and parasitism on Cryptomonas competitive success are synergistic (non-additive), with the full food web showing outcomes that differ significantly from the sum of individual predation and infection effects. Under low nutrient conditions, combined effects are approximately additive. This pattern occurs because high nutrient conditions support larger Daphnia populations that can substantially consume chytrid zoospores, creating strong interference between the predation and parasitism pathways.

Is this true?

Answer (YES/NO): NO